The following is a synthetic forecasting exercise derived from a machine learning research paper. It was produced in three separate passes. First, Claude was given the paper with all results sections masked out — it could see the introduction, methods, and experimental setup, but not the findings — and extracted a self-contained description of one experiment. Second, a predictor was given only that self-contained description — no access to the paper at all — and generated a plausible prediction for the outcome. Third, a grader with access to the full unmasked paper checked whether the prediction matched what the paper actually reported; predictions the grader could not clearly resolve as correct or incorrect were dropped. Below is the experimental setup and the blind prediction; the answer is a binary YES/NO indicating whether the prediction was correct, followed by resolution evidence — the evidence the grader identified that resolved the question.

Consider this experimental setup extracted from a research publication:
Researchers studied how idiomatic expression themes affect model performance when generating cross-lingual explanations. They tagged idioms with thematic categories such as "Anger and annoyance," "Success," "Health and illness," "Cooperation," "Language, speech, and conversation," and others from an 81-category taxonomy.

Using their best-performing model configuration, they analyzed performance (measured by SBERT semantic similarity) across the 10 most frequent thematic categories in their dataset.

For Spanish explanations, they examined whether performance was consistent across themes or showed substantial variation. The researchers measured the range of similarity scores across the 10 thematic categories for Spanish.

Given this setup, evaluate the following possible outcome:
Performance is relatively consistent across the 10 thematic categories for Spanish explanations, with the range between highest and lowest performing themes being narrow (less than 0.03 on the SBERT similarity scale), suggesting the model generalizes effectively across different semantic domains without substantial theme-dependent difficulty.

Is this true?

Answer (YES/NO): NO